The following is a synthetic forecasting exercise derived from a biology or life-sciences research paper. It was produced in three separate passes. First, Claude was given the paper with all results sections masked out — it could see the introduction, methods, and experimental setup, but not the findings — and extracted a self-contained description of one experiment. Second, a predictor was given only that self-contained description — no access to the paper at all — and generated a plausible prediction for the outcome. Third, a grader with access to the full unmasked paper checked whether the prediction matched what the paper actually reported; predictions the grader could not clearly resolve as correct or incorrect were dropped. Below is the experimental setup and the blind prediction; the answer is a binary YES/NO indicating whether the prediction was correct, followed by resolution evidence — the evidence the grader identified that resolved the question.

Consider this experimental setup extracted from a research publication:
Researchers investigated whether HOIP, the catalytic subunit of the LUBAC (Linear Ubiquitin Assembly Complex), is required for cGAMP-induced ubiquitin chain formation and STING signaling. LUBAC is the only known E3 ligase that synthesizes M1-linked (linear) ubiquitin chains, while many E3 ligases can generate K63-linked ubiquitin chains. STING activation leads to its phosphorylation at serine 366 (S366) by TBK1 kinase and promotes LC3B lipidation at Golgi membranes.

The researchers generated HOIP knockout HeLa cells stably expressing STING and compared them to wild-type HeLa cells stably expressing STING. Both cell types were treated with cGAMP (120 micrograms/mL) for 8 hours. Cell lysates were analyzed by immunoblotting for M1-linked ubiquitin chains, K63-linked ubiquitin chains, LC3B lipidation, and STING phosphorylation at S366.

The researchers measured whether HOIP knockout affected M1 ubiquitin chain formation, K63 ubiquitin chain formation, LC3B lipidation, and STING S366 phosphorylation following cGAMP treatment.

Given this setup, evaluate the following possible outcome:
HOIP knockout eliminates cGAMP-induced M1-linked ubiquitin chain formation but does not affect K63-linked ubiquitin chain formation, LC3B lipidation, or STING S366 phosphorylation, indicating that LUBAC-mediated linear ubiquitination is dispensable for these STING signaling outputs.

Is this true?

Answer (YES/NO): YES